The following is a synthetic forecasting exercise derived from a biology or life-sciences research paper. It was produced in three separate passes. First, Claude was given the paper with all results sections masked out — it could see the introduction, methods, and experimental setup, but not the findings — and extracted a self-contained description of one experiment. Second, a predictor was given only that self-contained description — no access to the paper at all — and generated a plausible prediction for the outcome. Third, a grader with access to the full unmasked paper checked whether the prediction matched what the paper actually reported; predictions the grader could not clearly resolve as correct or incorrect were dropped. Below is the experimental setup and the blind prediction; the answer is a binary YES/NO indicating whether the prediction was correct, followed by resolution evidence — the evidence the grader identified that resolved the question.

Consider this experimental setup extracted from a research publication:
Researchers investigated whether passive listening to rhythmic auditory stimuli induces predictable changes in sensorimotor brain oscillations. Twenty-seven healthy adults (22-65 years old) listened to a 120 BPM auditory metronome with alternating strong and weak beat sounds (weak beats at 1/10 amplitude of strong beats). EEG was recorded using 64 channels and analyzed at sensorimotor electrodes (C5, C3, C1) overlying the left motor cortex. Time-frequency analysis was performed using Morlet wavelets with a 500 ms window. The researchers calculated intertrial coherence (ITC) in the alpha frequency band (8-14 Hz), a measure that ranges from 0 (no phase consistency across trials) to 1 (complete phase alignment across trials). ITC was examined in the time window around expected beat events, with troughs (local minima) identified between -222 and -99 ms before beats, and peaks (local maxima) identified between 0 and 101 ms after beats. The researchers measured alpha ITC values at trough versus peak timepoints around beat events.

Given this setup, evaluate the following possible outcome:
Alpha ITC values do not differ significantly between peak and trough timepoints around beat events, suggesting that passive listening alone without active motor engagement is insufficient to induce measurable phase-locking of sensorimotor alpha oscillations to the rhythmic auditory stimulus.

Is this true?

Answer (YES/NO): NO